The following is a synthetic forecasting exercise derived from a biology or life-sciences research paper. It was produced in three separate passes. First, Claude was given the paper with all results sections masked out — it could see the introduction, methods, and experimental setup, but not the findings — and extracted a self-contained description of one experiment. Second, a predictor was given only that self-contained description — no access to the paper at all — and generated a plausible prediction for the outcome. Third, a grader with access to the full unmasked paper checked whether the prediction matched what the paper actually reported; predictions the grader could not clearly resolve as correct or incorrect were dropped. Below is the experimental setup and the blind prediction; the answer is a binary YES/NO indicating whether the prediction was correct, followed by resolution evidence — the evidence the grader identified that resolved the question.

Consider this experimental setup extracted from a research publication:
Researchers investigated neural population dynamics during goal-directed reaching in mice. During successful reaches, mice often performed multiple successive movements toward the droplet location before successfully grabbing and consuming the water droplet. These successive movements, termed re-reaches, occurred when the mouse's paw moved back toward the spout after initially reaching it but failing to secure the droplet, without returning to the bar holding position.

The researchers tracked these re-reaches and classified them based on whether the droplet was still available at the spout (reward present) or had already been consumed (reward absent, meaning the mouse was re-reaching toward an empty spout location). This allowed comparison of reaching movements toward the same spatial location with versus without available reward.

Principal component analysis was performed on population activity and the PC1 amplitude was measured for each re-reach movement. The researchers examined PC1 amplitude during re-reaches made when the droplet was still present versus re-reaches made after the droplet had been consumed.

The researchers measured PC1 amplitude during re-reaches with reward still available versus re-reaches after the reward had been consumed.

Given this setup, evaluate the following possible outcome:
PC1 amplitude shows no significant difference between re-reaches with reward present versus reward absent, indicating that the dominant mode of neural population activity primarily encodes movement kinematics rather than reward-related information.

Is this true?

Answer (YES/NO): NO